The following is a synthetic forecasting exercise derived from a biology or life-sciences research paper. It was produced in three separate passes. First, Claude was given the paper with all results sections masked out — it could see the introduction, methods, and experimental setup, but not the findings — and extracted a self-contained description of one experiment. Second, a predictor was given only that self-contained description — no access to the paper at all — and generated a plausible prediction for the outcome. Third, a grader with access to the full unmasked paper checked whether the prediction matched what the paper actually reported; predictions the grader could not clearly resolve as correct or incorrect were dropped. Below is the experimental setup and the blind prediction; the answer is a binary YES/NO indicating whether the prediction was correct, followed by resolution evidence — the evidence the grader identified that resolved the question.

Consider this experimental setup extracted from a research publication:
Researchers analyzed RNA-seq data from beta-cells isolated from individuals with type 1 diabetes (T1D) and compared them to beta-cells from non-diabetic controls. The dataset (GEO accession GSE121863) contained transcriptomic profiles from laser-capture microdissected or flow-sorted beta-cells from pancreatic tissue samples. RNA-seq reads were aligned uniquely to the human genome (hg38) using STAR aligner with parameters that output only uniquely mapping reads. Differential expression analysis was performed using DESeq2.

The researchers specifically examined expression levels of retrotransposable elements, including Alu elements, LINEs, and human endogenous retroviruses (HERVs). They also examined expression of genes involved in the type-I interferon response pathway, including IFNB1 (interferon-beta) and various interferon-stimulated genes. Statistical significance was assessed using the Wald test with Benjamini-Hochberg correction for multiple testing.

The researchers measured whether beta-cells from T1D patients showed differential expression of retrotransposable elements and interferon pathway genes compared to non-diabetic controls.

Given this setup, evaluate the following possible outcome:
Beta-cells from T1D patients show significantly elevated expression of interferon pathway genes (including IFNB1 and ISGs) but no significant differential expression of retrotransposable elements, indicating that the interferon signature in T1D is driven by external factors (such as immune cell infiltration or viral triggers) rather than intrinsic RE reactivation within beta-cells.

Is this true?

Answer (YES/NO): NO